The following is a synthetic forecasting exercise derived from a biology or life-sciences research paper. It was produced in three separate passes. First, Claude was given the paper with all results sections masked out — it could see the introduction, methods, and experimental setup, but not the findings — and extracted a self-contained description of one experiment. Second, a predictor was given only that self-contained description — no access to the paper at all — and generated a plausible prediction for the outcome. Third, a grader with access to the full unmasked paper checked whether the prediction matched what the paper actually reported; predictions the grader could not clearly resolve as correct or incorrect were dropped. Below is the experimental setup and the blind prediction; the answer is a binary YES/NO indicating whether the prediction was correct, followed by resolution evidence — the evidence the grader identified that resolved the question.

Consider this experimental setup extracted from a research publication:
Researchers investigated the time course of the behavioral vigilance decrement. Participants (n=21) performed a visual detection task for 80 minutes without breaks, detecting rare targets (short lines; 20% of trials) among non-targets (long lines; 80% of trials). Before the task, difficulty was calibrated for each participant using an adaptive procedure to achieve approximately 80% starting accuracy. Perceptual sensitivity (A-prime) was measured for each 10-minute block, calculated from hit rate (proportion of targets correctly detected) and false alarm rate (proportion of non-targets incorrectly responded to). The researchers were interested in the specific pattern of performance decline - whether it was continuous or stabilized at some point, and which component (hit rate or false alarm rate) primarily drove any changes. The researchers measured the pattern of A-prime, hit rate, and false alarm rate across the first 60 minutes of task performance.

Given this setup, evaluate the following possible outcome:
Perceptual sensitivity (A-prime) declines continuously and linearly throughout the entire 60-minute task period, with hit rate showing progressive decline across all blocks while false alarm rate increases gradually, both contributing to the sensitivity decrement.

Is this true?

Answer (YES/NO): NO